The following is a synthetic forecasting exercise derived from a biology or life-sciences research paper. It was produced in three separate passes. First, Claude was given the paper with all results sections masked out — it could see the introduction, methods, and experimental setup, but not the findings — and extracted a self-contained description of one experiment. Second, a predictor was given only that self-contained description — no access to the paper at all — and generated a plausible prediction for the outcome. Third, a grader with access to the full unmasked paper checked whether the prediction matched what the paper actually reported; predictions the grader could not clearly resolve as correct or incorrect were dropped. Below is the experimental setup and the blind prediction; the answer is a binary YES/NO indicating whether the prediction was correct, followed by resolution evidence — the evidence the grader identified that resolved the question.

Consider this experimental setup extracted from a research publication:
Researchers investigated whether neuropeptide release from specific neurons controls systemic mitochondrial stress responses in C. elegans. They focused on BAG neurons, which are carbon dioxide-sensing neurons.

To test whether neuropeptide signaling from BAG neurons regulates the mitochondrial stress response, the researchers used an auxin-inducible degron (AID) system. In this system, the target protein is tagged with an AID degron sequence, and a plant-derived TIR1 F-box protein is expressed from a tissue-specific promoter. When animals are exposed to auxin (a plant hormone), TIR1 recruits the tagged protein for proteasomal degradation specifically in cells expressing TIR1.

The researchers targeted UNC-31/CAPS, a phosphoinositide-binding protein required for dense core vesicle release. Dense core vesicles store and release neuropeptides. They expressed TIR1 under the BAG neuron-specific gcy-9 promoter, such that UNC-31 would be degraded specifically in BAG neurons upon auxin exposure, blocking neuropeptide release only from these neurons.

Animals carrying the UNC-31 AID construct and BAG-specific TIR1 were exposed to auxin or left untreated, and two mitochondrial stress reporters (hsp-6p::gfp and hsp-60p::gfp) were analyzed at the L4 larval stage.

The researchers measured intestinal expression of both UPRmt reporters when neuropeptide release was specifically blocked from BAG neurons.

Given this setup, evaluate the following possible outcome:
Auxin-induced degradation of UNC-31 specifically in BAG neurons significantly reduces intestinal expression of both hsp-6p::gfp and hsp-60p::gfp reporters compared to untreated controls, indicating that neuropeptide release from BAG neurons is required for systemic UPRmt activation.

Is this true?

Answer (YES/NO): NO